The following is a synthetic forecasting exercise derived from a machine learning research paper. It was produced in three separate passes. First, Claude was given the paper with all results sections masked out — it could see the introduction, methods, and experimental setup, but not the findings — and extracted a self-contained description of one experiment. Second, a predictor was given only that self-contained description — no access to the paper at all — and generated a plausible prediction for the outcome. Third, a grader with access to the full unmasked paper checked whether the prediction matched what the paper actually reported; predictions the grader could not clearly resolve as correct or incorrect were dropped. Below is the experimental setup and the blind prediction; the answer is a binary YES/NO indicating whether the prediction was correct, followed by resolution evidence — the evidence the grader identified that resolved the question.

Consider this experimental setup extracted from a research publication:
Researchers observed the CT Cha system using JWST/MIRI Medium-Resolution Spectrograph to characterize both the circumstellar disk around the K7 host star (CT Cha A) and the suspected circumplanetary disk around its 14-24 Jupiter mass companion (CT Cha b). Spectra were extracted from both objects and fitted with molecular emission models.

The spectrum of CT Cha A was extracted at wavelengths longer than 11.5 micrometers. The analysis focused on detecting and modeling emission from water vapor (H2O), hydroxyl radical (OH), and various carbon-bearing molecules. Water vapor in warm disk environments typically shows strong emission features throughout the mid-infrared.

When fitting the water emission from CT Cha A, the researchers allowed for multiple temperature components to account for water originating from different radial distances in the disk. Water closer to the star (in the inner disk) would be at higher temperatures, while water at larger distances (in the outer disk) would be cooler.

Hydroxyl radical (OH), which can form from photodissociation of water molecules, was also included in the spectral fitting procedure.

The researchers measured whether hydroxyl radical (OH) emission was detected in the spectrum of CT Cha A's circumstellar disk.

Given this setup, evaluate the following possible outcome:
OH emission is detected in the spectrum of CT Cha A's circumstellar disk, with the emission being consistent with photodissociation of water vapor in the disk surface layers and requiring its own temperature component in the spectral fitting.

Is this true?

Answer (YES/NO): NO